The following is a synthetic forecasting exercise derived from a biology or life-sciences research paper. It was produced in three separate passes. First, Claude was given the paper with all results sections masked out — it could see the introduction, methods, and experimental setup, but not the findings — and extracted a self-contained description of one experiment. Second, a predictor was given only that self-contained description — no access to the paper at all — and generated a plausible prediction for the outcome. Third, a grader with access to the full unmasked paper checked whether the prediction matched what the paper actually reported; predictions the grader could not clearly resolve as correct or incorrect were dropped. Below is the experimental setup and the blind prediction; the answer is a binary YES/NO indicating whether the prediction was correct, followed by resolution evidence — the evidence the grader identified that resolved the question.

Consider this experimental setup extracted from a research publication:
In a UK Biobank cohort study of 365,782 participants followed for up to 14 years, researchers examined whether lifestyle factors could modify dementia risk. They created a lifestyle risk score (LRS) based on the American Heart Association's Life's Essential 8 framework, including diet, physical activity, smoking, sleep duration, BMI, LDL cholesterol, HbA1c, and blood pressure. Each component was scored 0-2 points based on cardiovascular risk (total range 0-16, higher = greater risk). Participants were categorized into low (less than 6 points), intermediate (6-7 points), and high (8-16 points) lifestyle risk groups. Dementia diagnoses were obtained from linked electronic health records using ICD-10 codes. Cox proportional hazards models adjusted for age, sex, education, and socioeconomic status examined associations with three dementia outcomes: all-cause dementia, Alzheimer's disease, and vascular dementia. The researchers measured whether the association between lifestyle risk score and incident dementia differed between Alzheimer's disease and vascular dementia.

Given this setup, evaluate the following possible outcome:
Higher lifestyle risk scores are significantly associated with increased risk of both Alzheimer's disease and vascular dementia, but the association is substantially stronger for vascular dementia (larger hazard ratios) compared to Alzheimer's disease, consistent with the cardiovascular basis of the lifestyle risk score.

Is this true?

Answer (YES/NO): NO